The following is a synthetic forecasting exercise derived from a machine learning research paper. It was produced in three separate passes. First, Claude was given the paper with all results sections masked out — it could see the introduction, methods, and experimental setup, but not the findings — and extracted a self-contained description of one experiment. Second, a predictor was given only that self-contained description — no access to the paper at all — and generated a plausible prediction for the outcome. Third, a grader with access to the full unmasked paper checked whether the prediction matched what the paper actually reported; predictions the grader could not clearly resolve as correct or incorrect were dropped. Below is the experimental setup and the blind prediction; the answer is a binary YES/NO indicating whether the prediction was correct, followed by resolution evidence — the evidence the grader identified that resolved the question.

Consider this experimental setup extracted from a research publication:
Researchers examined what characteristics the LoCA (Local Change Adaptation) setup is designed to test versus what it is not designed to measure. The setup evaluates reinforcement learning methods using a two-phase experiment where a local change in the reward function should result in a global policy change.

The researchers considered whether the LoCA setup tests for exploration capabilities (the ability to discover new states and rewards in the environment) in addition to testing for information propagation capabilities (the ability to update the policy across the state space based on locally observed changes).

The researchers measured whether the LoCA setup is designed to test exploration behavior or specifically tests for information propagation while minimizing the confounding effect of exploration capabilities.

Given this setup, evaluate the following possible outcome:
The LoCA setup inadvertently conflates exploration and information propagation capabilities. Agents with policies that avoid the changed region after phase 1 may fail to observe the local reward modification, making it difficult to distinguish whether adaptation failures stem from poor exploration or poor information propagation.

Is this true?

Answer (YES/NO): NO